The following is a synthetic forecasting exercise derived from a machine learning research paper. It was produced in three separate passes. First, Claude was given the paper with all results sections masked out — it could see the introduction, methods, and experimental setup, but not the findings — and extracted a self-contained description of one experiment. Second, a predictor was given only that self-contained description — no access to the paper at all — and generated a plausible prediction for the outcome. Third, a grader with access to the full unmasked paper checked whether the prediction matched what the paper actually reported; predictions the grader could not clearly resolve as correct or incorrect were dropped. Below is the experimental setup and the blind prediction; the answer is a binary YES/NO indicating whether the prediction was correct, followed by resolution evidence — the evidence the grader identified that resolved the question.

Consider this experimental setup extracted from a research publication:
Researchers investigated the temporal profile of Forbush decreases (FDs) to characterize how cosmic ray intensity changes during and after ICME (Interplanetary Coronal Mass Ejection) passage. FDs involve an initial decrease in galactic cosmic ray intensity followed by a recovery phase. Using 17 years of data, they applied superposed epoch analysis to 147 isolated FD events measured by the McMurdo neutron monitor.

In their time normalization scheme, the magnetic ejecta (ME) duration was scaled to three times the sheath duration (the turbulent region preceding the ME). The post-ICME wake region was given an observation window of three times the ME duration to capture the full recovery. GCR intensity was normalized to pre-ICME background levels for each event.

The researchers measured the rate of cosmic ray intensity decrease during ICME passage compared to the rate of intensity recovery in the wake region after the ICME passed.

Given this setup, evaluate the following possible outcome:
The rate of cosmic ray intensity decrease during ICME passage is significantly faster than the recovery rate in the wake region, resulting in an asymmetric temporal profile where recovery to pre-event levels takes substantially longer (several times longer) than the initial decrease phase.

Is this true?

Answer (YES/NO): YES